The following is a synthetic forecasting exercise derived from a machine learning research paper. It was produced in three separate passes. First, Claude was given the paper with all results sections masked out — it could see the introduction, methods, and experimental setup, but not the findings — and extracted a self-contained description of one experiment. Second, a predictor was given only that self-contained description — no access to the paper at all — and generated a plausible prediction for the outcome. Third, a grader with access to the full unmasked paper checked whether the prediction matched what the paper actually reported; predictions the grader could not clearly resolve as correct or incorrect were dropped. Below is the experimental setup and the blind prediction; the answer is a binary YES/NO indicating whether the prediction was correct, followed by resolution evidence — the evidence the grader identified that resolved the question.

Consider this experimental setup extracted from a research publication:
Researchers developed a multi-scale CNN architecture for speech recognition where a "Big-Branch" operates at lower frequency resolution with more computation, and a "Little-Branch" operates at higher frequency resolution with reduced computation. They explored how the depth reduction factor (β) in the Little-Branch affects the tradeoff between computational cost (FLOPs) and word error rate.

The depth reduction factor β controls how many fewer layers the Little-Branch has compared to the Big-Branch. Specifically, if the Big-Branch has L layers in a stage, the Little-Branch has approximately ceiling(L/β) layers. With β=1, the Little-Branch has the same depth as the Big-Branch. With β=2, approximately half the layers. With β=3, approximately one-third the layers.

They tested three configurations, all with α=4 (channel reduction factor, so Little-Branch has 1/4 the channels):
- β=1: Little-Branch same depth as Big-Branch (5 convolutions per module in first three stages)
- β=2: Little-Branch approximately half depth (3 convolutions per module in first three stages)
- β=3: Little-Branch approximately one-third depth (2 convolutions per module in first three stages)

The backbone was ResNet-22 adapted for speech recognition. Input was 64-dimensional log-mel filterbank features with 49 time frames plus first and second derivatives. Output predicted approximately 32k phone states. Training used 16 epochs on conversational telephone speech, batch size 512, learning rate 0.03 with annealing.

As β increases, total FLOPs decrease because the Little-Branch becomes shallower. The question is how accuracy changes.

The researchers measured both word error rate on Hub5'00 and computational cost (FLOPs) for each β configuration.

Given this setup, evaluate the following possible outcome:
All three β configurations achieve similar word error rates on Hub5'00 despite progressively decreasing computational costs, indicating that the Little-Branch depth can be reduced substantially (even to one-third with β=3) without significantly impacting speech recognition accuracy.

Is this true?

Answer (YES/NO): YES